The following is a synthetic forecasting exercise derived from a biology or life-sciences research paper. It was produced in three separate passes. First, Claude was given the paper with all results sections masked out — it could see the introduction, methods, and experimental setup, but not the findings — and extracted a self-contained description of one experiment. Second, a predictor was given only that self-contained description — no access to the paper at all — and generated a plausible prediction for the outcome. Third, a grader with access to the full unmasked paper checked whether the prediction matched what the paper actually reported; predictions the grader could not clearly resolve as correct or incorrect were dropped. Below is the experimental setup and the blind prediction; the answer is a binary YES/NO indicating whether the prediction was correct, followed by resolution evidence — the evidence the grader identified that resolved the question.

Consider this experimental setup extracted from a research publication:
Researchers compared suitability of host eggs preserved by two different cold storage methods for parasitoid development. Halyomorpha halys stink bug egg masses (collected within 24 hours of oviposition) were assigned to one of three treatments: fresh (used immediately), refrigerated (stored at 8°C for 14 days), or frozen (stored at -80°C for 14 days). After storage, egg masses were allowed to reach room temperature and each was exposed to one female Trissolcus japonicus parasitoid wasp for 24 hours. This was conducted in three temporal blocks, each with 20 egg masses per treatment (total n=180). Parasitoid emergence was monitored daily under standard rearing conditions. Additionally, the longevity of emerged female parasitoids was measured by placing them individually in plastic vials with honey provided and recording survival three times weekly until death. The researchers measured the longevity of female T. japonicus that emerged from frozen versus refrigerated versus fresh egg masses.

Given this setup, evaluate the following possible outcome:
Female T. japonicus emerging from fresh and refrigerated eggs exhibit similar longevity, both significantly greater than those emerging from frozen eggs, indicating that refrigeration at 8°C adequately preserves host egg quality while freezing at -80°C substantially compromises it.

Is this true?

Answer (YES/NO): NO